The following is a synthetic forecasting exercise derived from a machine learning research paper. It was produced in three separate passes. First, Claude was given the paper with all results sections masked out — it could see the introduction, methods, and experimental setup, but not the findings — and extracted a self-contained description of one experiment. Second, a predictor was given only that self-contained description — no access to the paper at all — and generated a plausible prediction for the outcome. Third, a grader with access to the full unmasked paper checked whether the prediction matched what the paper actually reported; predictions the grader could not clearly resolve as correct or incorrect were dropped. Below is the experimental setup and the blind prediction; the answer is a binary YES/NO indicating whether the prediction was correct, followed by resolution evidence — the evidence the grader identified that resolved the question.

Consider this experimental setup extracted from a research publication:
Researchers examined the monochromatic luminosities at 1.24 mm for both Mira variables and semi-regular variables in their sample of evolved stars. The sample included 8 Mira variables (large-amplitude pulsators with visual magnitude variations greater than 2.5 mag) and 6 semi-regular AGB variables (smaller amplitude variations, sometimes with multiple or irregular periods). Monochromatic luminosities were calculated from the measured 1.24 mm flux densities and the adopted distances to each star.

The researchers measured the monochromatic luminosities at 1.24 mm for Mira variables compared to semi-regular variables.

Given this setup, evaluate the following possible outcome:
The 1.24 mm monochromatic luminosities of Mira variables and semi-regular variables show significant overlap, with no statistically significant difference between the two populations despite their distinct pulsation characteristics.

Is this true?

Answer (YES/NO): NO